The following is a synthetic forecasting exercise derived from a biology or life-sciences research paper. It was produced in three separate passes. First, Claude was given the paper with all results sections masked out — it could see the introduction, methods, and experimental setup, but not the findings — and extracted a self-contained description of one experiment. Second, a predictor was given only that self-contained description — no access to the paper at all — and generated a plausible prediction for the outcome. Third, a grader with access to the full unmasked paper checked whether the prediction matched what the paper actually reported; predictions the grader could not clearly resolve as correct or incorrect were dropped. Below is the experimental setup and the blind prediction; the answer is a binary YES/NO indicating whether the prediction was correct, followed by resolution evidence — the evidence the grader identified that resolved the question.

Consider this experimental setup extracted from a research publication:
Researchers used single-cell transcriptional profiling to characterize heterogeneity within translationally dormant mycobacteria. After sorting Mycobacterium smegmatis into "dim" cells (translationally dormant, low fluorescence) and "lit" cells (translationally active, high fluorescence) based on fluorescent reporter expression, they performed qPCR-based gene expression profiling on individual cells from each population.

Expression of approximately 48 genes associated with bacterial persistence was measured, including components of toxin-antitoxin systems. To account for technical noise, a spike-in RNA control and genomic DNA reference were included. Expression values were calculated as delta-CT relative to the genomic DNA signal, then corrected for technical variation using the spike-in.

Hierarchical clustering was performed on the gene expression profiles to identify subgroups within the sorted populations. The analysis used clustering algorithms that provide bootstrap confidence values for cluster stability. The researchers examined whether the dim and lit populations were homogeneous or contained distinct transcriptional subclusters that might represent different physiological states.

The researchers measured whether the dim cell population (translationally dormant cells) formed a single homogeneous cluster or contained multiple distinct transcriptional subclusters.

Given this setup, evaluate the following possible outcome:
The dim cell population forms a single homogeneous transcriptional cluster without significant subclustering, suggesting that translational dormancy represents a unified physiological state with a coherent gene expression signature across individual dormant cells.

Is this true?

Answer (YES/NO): NO